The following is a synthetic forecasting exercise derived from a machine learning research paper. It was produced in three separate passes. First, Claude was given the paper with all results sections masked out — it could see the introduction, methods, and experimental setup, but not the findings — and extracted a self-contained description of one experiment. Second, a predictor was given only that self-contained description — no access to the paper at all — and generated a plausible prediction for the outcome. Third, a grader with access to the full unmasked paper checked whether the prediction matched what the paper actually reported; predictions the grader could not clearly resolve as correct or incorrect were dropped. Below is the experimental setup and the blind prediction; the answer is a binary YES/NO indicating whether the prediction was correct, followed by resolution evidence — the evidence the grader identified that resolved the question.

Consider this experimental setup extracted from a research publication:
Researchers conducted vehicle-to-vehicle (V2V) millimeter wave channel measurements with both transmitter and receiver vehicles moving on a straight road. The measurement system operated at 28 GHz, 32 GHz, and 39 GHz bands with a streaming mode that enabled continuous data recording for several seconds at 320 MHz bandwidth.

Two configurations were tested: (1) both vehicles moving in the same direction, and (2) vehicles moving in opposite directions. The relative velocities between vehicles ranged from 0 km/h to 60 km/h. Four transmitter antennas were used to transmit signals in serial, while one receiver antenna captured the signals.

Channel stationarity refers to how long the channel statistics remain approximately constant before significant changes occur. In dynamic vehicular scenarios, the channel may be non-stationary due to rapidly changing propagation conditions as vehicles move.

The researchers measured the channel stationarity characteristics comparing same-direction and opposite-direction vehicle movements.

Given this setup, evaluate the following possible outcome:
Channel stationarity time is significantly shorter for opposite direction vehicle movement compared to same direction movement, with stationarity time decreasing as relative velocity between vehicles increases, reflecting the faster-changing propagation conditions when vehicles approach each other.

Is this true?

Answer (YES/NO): YES